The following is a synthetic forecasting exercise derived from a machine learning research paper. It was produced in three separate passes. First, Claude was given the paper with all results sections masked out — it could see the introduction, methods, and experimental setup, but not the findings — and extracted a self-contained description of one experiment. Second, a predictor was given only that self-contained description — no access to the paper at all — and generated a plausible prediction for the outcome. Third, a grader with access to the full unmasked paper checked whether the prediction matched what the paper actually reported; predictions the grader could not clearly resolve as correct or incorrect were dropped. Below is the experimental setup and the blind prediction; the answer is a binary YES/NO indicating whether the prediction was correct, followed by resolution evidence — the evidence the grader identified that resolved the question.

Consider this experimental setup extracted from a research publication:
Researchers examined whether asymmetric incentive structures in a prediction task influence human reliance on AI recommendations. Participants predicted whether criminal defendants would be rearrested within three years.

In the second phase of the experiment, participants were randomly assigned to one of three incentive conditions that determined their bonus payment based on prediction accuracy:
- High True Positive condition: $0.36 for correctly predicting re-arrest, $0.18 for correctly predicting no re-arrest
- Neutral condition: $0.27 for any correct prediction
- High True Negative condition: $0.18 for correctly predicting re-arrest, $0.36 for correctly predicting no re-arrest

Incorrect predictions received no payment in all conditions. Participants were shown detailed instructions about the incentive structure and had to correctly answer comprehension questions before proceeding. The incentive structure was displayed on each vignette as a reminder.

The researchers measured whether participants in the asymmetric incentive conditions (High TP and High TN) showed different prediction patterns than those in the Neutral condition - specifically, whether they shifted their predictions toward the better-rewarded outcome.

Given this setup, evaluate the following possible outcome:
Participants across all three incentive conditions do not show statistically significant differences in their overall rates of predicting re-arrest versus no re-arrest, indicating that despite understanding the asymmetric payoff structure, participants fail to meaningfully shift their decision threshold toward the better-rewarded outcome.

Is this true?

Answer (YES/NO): YES